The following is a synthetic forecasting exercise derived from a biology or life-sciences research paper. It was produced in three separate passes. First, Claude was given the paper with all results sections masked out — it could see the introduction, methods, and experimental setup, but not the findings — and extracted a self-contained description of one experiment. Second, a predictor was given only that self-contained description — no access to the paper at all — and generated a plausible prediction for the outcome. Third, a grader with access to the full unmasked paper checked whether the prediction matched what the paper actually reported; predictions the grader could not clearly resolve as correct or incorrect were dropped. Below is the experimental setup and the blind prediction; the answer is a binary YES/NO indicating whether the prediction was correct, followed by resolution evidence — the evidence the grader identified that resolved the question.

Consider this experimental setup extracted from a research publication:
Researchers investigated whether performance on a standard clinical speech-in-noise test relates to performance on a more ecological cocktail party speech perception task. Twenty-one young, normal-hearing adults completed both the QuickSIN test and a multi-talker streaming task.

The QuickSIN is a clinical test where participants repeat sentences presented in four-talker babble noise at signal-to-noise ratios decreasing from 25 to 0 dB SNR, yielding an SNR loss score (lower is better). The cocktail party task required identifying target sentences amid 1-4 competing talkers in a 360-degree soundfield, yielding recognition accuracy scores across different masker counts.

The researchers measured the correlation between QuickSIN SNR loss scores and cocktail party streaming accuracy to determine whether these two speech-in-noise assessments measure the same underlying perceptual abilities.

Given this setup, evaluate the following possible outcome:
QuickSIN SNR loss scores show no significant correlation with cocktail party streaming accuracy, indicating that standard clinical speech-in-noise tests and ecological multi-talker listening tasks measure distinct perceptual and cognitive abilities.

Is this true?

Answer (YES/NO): YES